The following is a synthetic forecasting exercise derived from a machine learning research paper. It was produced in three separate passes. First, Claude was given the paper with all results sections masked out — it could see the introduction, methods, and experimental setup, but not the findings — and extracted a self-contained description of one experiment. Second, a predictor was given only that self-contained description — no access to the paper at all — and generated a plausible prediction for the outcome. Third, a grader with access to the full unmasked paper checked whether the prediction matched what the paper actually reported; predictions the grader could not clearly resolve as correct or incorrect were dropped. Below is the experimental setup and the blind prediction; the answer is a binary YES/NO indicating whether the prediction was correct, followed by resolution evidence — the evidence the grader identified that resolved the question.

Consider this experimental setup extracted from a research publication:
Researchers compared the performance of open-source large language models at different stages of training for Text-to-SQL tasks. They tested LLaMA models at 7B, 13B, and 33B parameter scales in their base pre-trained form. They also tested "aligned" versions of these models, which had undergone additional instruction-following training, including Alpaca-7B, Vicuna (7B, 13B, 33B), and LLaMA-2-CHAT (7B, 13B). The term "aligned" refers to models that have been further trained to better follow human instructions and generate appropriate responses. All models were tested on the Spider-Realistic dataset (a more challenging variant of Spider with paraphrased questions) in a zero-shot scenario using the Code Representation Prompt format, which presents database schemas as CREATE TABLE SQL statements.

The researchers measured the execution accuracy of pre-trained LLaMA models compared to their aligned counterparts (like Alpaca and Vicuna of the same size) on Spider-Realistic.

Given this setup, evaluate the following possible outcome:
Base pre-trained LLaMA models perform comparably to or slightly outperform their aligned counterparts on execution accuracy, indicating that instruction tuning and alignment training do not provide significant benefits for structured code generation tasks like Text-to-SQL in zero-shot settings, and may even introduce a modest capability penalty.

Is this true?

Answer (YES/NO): NO